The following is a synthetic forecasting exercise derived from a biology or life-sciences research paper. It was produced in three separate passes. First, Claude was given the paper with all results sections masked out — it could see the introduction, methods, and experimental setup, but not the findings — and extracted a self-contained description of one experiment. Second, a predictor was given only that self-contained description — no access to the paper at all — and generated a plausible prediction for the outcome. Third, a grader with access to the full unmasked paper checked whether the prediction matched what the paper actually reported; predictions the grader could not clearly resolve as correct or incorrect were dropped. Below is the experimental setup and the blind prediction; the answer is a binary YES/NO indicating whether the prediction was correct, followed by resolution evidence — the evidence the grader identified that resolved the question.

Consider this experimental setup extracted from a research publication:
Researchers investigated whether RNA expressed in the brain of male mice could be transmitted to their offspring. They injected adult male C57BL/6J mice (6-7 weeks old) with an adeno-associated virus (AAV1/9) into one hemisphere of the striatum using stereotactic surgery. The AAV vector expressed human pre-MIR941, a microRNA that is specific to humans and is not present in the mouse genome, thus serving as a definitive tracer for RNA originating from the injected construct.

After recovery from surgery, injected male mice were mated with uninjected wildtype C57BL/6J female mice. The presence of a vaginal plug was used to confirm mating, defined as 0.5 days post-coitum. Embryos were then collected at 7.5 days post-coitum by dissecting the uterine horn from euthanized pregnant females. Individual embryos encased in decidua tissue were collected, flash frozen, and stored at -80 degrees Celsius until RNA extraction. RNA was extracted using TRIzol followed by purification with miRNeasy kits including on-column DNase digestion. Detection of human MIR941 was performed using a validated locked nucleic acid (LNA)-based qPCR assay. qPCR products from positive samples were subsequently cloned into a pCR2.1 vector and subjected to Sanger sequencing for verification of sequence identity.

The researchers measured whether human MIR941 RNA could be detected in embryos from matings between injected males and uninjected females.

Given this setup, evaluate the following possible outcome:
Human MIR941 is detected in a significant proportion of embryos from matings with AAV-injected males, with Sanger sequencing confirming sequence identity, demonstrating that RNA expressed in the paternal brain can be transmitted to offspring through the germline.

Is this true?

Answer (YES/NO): YES